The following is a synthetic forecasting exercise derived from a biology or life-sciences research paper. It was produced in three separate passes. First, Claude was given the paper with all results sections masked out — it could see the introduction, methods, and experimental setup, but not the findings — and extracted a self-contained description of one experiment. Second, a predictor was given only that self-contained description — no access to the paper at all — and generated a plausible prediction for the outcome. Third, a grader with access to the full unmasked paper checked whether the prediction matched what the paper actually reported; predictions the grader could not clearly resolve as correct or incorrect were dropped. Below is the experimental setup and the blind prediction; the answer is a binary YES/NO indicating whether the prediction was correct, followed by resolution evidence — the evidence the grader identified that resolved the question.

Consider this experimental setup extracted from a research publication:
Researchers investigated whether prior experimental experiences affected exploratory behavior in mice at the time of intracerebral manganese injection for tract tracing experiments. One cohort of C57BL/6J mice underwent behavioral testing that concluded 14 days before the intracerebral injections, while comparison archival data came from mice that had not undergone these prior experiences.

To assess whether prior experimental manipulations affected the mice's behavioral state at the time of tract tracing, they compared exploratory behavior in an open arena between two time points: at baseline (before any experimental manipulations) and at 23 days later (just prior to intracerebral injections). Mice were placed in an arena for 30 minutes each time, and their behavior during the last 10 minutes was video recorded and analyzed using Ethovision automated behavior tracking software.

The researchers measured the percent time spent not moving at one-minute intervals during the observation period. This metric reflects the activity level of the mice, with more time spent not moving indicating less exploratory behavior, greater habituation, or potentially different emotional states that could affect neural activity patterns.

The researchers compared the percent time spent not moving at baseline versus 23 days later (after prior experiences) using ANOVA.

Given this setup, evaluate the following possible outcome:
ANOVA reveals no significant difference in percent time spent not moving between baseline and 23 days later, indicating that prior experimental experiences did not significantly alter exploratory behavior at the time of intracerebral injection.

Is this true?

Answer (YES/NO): NO